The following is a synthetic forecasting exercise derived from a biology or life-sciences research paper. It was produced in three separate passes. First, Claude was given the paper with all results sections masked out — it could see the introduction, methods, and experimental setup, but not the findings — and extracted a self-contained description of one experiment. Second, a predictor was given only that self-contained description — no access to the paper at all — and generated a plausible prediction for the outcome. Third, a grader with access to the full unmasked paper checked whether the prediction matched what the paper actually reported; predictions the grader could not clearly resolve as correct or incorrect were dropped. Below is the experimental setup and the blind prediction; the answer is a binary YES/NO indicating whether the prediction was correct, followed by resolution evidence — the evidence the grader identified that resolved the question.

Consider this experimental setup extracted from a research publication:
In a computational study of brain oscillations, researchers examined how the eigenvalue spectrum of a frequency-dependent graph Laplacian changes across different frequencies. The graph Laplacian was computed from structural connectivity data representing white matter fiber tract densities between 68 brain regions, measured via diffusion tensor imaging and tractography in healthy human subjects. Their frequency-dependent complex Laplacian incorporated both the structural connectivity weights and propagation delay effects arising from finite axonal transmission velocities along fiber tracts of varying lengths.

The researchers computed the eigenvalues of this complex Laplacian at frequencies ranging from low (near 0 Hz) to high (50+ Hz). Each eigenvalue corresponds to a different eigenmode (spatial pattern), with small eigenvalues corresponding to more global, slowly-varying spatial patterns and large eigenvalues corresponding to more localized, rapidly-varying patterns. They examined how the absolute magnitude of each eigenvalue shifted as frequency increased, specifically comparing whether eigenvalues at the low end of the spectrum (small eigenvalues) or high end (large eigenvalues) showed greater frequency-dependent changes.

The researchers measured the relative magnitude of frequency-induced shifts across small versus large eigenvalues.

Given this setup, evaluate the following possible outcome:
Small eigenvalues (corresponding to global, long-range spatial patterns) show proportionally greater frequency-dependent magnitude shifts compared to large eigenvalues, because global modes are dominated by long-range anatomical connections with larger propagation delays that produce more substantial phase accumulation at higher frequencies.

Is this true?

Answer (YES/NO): YES